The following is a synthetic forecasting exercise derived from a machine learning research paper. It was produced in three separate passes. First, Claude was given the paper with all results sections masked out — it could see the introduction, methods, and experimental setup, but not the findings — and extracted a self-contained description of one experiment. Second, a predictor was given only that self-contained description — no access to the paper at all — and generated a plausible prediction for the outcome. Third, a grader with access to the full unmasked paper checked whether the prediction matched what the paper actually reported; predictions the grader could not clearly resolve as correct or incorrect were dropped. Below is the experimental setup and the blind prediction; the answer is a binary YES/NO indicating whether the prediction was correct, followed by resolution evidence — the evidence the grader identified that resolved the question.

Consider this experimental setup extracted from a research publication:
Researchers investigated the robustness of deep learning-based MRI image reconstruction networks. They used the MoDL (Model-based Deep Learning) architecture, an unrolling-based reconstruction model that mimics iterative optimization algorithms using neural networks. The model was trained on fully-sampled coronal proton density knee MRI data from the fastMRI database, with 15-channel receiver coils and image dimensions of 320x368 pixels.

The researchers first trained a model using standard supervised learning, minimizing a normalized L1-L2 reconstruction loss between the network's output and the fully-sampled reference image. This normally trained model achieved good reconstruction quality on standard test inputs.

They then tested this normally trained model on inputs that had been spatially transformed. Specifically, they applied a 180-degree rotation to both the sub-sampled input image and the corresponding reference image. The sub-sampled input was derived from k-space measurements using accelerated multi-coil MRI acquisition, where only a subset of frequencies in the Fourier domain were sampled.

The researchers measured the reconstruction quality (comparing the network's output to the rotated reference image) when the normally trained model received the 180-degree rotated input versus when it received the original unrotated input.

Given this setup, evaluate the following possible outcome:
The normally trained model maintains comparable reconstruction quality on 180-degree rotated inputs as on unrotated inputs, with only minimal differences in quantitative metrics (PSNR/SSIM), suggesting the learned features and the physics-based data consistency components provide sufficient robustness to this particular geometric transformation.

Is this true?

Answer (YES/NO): NO